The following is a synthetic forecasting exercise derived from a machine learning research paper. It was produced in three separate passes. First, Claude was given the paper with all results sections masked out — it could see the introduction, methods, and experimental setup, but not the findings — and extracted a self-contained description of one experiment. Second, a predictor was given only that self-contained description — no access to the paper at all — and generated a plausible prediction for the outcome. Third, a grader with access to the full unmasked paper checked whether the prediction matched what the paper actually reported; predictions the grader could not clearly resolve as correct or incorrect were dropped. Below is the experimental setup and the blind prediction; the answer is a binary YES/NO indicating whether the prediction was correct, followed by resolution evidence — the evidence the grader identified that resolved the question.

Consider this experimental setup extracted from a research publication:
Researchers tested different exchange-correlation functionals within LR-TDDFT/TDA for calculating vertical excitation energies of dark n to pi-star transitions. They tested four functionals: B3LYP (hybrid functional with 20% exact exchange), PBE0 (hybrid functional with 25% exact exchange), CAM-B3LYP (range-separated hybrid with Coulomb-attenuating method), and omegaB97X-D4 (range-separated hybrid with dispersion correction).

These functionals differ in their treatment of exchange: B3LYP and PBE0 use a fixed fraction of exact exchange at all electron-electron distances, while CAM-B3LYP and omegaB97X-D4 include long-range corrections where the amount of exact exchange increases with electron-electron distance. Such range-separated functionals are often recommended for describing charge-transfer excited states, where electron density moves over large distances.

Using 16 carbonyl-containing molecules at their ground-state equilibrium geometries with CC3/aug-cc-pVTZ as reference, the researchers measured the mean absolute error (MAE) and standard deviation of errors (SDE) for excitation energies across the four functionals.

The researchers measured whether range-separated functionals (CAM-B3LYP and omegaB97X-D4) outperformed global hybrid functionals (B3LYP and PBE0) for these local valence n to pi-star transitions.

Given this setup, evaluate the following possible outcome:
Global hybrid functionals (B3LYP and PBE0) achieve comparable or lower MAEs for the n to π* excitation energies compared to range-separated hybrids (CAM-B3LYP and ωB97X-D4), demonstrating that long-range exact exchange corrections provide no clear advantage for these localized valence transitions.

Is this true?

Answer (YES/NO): NO